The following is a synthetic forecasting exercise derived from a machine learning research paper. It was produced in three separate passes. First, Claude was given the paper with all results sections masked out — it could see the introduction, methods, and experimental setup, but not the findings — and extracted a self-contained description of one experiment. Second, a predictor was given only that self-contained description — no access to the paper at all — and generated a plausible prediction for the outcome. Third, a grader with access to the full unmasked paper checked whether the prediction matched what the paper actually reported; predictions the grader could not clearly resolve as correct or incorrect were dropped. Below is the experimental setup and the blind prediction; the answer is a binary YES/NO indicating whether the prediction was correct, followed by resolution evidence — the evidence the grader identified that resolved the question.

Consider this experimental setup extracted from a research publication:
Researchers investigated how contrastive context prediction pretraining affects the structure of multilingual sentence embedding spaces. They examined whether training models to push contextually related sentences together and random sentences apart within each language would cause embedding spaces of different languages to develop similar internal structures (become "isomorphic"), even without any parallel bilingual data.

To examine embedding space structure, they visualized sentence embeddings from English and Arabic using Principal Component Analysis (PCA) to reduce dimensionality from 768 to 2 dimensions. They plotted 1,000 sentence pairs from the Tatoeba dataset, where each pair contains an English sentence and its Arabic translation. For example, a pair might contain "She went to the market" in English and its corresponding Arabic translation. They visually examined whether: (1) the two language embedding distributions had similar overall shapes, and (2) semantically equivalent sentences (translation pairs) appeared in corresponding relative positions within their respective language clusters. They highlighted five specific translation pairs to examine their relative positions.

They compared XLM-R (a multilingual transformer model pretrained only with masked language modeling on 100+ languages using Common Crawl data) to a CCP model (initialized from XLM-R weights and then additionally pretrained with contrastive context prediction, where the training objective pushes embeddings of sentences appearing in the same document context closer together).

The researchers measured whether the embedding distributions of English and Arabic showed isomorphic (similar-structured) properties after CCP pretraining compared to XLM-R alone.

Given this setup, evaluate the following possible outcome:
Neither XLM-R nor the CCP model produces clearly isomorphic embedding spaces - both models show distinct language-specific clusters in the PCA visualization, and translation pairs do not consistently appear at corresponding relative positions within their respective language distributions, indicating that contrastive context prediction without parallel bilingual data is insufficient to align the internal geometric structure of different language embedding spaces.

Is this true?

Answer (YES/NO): NO